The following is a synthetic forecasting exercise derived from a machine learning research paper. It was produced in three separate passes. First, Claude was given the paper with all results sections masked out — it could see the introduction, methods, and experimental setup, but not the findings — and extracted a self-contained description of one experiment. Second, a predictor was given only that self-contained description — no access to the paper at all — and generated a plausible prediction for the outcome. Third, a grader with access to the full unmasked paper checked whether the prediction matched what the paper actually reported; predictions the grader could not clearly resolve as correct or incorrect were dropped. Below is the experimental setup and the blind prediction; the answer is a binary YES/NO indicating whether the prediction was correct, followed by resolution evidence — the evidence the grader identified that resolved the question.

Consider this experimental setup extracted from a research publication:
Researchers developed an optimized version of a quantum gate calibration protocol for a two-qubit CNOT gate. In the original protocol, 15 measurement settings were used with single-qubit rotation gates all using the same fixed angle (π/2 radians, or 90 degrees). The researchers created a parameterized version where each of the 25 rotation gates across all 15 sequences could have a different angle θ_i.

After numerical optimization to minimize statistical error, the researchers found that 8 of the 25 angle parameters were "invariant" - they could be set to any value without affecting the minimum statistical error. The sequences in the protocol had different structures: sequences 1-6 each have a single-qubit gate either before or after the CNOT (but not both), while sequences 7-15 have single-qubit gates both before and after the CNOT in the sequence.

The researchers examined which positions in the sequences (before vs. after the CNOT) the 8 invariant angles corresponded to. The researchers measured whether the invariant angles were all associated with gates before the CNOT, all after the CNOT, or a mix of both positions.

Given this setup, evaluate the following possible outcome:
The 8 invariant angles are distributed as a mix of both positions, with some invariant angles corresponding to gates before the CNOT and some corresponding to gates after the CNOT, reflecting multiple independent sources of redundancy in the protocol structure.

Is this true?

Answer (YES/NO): YES